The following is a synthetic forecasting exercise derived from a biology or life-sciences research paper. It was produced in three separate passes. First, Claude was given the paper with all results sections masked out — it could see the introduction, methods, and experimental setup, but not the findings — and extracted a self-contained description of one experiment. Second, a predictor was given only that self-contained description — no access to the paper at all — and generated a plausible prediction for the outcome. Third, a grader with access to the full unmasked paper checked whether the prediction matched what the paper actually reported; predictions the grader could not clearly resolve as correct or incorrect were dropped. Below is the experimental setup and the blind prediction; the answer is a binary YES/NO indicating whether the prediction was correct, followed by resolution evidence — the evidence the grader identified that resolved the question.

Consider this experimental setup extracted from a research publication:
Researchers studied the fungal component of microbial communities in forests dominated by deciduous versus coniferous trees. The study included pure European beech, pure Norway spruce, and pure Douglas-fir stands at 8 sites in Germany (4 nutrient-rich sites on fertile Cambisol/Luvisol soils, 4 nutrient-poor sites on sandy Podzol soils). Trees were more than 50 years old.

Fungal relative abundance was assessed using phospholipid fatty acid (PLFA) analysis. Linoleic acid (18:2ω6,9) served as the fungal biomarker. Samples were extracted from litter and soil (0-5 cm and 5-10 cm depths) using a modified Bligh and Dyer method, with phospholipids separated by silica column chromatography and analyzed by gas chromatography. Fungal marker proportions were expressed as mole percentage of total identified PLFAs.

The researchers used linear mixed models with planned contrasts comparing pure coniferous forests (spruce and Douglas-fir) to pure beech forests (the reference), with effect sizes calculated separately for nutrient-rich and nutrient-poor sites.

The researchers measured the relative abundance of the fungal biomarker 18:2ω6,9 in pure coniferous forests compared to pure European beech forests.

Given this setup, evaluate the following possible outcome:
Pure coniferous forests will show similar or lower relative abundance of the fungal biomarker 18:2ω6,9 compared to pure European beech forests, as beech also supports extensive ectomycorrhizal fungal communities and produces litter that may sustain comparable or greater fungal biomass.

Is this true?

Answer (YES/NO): YES